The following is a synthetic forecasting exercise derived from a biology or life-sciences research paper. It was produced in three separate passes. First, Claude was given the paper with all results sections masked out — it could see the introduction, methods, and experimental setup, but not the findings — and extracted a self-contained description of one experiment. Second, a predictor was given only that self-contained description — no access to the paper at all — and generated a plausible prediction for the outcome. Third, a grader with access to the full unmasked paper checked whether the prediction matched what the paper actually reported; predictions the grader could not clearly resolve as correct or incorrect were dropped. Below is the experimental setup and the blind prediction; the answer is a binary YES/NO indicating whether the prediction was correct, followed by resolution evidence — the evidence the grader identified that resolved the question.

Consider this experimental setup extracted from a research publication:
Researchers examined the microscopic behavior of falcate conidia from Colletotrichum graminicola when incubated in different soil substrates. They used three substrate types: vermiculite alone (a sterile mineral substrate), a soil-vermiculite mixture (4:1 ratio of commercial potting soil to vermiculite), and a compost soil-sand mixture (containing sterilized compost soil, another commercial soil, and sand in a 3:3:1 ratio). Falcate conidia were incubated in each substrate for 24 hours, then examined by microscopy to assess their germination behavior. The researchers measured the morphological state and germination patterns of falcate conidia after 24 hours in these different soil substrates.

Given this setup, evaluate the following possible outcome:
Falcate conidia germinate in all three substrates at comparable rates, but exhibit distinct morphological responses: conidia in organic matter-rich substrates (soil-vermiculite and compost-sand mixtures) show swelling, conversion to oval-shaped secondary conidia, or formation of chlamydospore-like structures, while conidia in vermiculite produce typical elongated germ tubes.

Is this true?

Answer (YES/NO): NO